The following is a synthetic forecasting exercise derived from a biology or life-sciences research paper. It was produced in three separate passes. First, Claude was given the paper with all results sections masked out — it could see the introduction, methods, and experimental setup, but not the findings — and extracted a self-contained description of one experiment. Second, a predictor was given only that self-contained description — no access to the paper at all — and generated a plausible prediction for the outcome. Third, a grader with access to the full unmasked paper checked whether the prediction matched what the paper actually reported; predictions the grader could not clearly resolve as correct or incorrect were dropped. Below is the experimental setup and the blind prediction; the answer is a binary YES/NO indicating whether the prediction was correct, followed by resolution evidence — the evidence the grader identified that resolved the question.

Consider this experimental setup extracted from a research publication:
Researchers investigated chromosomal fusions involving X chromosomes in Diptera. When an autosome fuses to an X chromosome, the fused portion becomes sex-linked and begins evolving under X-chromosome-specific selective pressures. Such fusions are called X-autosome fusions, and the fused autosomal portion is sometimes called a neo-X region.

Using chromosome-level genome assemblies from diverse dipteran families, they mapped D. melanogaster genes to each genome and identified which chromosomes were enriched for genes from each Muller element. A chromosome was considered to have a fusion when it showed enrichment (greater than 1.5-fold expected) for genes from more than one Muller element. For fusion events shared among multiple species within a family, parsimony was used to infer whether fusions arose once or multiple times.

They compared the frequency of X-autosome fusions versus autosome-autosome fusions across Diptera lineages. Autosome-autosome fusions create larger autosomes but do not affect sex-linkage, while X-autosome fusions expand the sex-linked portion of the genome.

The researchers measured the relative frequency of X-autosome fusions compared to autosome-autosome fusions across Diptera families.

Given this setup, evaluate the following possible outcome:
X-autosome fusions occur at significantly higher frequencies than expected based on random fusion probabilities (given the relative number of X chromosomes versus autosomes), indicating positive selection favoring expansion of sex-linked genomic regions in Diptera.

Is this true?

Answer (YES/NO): NO